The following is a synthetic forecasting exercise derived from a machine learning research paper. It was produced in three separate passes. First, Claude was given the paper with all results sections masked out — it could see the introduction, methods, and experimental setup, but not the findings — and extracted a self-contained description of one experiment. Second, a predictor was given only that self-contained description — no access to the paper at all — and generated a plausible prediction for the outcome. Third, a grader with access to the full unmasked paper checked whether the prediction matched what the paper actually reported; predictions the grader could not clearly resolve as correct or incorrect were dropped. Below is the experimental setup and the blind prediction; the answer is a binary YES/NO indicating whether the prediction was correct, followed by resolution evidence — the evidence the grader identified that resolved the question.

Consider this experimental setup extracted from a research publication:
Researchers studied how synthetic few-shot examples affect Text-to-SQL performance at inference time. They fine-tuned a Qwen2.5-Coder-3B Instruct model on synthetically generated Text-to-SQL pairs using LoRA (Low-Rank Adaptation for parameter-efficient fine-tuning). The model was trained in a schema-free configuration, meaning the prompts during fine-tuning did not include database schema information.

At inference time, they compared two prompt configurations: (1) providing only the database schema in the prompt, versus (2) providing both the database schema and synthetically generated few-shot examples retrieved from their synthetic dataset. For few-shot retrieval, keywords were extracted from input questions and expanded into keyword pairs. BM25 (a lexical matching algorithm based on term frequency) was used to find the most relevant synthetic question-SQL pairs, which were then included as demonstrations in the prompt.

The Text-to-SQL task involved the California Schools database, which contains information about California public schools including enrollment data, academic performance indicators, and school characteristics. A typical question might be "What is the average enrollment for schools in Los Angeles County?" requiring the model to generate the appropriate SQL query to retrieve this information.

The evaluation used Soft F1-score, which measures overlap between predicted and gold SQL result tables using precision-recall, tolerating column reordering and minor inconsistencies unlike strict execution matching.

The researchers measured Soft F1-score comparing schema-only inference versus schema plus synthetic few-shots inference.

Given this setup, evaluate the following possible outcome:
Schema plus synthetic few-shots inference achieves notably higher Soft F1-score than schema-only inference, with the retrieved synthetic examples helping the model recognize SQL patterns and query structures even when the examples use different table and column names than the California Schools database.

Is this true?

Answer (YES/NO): NO